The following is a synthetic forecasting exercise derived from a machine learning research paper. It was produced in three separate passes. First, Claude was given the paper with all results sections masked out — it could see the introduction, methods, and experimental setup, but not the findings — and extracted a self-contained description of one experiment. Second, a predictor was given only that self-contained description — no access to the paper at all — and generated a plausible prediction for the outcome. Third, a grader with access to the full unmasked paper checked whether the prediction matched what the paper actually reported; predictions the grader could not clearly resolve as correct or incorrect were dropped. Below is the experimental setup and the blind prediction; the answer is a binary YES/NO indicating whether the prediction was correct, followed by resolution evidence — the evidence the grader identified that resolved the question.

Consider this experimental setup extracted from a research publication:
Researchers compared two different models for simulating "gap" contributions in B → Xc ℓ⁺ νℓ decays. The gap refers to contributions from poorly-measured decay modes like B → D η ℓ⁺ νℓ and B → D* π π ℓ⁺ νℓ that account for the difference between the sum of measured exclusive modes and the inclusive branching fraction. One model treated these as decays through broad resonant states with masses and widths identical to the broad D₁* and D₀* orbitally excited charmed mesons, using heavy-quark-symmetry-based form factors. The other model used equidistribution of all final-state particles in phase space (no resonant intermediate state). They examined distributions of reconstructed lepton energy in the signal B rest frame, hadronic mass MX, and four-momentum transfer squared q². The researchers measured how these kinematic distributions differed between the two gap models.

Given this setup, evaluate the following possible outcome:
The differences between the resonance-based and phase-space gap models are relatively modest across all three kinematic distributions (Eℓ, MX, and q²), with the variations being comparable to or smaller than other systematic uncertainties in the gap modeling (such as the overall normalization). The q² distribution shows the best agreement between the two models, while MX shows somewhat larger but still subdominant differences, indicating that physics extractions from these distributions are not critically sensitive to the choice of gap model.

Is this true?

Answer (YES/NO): NO